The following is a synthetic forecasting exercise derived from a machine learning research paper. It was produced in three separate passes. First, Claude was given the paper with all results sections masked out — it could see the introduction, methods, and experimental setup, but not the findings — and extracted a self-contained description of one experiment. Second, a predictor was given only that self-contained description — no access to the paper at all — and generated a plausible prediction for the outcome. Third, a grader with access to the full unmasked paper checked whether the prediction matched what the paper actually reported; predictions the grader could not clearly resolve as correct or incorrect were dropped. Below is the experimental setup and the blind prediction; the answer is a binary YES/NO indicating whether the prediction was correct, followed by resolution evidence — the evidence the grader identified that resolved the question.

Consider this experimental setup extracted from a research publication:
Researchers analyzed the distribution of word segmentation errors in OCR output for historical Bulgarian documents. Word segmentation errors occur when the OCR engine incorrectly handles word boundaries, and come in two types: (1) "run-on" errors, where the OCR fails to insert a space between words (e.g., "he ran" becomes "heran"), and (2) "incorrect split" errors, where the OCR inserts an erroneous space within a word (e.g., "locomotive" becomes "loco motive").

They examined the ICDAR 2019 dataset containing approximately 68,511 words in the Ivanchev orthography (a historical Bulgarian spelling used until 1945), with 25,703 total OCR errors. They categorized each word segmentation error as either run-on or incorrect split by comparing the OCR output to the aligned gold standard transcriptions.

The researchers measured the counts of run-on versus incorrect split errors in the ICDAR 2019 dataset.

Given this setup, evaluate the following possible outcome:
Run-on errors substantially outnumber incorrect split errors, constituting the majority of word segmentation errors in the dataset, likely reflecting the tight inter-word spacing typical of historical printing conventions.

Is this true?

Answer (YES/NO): YES